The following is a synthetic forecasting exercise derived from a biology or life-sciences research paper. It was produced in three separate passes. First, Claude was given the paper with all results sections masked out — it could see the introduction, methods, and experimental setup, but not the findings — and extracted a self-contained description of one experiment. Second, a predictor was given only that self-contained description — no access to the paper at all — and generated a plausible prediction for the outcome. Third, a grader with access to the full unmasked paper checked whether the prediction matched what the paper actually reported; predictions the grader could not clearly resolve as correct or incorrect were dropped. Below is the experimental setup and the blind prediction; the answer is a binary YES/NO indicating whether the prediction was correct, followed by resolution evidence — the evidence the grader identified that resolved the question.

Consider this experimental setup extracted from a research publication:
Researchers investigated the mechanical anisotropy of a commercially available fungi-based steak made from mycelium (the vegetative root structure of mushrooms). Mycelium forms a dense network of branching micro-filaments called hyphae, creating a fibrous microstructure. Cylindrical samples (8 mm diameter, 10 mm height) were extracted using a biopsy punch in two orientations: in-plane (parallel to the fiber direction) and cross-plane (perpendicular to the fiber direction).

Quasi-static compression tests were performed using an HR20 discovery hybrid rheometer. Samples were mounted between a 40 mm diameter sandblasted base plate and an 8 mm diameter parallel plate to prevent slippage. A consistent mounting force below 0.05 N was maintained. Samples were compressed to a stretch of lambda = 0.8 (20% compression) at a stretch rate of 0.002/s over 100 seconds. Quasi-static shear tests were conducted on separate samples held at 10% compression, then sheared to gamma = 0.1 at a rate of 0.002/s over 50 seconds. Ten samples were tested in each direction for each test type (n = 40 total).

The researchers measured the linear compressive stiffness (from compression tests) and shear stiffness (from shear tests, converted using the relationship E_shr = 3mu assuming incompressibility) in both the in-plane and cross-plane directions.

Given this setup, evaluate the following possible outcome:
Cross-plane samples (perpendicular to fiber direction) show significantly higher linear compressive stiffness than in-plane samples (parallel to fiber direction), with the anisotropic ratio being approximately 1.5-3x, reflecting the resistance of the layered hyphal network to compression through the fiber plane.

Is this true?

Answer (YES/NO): NO